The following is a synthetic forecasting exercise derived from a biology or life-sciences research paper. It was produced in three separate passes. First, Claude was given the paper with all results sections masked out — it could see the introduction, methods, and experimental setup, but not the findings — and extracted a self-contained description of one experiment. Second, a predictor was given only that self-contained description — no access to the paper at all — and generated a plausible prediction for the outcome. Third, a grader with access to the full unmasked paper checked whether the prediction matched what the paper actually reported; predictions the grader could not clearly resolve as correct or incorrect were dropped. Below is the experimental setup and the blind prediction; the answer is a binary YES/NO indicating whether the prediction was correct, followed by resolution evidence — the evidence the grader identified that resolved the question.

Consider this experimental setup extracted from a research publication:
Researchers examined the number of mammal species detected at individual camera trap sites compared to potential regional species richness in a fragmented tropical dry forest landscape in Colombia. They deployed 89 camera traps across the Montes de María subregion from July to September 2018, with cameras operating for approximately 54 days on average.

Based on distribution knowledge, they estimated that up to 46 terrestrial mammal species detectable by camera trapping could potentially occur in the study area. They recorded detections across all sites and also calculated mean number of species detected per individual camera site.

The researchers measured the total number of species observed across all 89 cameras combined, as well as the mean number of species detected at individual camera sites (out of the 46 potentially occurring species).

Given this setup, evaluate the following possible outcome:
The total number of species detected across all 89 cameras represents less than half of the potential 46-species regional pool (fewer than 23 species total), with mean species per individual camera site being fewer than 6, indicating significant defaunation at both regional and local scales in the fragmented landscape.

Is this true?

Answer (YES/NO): NO